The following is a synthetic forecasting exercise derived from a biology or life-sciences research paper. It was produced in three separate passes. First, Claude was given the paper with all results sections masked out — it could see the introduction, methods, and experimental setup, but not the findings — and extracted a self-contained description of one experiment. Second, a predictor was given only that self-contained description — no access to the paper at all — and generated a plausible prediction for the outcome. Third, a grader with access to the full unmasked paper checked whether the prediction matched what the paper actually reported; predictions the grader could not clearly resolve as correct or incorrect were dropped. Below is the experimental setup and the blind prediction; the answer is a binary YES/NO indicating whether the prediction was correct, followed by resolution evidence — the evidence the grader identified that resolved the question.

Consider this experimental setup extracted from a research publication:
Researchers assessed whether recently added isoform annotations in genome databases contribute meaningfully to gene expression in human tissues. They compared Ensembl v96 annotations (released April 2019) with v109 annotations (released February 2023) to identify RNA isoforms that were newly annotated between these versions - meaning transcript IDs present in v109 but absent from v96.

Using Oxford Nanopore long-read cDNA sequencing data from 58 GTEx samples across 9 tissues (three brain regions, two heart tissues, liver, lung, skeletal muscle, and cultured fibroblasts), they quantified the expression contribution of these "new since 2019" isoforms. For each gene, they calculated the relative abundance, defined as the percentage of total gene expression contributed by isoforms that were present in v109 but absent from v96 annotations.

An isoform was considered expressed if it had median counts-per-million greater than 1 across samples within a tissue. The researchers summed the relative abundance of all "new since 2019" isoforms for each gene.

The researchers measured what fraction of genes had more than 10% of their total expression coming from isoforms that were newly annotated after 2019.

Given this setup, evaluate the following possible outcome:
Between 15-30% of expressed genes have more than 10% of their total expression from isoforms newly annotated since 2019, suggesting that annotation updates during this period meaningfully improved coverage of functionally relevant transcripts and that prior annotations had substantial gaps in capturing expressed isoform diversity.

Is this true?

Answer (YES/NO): NO